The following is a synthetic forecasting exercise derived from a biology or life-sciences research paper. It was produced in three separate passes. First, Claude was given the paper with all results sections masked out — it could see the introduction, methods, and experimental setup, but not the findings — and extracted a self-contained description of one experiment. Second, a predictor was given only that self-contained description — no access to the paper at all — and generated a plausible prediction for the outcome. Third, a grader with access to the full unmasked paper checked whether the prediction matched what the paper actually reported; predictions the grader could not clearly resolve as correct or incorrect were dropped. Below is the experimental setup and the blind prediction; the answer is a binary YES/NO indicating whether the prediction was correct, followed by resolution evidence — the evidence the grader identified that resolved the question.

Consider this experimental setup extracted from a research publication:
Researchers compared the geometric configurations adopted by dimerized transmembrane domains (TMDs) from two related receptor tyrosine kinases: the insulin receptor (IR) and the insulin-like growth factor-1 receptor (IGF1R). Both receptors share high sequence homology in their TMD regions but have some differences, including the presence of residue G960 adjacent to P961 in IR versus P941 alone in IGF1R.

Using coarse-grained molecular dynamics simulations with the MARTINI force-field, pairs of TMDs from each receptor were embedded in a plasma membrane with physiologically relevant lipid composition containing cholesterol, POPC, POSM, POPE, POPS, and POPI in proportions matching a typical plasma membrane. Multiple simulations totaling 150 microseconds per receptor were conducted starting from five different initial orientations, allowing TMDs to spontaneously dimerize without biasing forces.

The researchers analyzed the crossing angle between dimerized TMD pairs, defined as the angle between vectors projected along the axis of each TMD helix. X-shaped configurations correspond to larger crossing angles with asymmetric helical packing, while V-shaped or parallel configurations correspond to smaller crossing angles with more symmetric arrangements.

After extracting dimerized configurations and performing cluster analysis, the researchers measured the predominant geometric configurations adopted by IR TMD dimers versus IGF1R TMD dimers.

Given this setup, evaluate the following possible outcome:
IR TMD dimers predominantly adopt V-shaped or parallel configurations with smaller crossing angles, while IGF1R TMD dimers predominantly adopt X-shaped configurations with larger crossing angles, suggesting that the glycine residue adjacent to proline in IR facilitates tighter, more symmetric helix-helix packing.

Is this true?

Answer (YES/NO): NO